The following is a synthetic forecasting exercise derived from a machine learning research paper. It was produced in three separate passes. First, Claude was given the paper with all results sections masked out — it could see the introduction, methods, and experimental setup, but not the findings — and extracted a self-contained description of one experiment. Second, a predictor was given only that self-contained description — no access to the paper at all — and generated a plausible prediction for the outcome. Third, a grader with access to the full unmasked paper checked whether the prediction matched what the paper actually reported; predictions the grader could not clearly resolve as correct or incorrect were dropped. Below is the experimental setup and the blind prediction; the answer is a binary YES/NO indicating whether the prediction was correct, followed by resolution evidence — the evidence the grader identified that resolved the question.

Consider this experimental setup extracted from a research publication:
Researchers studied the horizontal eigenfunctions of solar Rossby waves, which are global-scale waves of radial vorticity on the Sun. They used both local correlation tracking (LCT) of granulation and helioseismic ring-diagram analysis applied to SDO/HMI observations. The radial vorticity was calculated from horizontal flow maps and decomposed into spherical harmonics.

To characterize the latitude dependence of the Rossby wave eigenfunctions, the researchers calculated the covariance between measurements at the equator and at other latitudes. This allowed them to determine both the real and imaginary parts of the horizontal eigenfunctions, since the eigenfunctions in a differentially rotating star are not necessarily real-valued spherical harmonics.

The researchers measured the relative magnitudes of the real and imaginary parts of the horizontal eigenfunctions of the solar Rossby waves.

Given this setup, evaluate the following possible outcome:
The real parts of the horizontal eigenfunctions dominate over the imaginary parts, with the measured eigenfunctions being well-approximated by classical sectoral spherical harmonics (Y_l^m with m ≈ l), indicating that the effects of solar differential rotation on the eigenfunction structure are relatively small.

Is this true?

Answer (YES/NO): NO